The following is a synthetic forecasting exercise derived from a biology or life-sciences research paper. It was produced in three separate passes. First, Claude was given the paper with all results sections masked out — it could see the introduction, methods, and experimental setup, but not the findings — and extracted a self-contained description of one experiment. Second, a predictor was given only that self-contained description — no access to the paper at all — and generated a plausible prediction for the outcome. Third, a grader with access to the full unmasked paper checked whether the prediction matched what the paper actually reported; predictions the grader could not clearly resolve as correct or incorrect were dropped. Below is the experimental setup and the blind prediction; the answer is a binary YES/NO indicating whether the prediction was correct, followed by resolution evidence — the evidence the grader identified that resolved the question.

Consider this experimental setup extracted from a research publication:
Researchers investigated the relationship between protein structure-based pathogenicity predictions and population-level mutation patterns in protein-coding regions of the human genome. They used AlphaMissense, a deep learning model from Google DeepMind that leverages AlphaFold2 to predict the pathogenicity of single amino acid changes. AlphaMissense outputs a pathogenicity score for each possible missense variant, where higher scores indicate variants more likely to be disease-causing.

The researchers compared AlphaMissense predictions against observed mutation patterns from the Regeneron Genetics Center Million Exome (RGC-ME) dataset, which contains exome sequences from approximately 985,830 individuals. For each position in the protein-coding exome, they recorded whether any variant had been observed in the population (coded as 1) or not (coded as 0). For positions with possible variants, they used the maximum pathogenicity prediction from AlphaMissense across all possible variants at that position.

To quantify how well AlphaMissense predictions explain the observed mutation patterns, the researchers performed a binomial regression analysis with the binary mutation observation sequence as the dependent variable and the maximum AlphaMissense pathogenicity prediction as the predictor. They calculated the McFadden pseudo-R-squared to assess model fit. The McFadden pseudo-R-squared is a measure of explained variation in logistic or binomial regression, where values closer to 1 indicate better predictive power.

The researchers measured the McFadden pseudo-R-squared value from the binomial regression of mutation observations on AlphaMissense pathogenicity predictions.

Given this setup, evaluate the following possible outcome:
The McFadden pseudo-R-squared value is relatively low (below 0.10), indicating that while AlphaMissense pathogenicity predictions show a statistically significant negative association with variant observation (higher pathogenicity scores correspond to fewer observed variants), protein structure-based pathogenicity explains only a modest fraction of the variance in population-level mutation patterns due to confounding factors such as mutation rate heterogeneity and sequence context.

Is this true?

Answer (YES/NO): YES